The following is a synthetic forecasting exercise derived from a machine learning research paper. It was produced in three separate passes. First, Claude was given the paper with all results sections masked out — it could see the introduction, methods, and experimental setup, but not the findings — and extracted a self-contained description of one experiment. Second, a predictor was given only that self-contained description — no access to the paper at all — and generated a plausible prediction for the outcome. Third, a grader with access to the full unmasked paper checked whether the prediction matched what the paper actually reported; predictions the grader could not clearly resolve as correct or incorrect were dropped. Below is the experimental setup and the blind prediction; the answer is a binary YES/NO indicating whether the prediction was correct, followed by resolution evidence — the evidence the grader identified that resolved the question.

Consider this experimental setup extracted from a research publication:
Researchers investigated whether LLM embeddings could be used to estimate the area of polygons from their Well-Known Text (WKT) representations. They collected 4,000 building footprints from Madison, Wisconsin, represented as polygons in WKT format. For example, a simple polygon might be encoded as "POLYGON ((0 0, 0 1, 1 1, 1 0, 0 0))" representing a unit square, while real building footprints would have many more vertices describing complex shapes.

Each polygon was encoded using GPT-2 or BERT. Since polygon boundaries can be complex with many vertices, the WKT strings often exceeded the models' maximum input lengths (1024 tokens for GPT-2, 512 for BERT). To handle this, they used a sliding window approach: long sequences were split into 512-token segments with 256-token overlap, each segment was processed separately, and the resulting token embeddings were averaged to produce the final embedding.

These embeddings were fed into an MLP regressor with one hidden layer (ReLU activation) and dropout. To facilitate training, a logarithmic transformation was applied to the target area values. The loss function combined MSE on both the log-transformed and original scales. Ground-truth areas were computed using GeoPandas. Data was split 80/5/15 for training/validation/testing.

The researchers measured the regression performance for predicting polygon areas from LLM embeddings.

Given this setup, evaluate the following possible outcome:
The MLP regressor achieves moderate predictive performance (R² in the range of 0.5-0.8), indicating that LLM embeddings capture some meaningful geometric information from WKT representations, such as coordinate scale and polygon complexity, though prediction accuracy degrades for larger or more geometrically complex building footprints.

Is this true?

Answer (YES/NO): NO